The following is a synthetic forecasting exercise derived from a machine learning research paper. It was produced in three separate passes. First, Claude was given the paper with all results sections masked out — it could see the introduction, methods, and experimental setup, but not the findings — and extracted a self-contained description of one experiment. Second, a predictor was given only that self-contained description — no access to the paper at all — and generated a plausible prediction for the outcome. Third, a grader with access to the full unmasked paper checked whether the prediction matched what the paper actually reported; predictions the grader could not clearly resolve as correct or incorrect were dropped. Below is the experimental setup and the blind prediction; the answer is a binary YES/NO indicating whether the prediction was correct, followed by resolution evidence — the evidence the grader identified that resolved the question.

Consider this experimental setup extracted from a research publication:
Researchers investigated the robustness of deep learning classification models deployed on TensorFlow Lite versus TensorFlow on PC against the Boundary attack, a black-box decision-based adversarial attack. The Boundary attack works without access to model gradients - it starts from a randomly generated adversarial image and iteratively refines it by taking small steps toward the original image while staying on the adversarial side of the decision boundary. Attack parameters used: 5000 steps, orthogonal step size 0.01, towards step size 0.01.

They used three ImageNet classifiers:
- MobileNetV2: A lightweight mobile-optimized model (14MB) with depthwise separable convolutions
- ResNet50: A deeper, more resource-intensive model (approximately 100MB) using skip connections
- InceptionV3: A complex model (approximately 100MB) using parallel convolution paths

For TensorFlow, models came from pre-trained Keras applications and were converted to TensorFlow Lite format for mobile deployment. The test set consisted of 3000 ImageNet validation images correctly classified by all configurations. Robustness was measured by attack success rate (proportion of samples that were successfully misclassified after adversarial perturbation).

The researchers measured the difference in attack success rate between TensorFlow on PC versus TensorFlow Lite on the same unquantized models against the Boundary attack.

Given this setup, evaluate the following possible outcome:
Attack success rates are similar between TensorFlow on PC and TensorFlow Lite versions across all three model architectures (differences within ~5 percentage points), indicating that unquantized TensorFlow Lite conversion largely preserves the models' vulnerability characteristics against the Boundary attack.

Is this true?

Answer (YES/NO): YES